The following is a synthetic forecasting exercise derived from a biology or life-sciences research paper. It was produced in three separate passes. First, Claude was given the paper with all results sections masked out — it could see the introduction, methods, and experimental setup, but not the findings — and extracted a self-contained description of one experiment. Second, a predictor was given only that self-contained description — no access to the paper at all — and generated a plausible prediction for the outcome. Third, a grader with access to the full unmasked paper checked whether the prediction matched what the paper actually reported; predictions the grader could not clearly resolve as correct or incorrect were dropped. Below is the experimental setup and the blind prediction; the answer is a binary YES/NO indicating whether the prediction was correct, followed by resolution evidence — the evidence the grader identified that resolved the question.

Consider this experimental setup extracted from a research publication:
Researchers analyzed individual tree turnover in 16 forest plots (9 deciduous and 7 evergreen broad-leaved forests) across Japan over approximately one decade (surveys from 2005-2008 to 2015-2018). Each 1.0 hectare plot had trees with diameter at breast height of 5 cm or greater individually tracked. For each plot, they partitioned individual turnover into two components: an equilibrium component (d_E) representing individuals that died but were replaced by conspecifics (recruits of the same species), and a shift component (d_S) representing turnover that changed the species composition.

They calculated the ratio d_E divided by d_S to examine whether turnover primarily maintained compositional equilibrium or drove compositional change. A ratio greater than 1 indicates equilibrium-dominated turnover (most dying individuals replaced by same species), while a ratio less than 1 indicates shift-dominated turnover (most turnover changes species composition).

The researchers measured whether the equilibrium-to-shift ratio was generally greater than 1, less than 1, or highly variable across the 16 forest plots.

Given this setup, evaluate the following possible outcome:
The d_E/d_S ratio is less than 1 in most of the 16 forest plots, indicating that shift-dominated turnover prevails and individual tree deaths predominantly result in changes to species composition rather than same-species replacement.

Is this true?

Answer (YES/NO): NO